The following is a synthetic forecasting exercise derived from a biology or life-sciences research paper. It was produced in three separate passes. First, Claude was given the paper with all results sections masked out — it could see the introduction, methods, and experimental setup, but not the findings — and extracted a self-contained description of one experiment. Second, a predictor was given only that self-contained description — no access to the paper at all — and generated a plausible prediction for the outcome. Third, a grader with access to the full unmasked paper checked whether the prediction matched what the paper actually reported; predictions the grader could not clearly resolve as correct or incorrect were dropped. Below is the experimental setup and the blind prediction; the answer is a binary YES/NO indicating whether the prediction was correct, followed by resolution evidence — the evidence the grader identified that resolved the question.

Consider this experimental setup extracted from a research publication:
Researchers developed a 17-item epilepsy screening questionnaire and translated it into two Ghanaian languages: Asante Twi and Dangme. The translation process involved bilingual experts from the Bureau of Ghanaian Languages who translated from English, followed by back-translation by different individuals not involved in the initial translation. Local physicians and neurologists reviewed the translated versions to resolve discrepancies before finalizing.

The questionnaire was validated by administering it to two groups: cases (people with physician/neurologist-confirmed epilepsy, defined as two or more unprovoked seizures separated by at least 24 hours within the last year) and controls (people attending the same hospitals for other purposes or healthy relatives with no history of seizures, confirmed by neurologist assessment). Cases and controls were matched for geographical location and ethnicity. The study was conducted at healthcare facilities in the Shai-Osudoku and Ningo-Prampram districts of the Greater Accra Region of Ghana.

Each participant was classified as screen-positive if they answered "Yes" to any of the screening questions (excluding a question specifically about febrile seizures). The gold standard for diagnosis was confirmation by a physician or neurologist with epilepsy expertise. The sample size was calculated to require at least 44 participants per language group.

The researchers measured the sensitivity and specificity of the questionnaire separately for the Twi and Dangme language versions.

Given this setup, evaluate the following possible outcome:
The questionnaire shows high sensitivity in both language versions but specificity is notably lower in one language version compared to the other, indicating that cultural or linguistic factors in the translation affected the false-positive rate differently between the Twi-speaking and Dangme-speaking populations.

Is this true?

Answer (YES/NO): YES